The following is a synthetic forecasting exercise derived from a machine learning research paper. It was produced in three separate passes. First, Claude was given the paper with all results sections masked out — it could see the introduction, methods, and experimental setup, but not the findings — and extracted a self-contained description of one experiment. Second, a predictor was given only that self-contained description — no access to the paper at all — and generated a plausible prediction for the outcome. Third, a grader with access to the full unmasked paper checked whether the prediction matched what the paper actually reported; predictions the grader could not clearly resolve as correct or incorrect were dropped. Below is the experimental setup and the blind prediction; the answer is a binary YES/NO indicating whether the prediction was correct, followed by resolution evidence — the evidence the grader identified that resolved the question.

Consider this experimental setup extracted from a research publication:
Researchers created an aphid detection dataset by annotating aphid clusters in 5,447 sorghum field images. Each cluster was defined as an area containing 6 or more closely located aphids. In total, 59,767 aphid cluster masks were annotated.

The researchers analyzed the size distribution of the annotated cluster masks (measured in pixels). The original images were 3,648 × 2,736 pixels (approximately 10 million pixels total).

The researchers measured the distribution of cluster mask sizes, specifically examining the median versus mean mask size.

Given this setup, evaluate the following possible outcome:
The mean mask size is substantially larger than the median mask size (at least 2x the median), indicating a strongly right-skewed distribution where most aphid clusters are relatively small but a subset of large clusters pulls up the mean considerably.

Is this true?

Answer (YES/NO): YES